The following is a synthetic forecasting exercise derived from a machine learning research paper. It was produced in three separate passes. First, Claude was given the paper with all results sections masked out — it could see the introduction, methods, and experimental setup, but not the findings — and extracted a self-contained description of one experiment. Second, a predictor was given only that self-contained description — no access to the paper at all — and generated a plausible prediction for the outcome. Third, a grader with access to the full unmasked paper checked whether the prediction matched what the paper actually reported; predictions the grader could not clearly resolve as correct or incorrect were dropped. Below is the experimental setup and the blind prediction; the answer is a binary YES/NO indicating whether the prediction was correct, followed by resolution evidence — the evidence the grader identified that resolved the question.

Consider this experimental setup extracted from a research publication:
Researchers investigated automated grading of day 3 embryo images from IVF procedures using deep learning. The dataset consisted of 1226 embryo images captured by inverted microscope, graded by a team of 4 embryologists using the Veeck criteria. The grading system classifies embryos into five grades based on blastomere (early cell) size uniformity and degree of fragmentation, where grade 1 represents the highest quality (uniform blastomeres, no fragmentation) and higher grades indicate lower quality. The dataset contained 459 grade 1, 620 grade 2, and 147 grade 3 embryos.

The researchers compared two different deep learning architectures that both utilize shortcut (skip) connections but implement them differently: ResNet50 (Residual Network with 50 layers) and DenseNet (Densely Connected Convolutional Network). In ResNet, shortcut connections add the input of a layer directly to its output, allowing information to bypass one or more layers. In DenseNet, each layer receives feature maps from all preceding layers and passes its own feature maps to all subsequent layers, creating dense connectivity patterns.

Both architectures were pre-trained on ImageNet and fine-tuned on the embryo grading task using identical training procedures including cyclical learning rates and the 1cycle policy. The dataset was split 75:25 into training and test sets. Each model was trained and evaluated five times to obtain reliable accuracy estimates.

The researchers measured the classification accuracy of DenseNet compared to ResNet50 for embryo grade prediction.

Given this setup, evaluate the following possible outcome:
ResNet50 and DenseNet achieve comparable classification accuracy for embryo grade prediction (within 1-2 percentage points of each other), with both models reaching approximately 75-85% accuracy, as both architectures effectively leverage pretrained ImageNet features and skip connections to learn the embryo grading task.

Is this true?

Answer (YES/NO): NO